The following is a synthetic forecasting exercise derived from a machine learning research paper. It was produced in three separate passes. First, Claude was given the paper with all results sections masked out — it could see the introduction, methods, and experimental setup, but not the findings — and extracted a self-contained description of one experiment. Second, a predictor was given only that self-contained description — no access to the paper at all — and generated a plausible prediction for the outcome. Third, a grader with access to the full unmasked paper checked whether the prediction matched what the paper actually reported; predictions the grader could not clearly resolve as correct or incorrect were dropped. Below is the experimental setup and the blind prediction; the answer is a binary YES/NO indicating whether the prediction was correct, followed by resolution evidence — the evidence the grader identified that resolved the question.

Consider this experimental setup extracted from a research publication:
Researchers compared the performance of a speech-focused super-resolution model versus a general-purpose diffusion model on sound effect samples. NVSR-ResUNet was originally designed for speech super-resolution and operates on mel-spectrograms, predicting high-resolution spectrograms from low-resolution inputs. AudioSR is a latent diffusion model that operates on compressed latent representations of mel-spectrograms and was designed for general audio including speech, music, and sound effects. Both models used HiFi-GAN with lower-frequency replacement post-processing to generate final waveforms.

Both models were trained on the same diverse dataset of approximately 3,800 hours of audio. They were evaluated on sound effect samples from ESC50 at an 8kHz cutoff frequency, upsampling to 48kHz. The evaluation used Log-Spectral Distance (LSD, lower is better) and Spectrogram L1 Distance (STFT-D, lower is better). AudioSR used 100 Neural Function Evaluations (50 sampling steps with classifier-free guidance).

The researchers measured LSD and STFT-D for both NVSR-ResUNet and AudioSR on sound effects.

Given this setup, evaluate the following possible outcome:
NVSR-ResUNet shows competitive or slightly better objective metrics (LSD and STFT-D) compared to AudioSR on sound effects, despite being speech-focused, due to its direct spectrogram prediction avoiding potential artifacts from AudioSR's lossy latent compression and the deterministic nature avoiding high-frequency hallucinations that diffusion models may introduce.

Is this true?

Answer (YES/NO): NO